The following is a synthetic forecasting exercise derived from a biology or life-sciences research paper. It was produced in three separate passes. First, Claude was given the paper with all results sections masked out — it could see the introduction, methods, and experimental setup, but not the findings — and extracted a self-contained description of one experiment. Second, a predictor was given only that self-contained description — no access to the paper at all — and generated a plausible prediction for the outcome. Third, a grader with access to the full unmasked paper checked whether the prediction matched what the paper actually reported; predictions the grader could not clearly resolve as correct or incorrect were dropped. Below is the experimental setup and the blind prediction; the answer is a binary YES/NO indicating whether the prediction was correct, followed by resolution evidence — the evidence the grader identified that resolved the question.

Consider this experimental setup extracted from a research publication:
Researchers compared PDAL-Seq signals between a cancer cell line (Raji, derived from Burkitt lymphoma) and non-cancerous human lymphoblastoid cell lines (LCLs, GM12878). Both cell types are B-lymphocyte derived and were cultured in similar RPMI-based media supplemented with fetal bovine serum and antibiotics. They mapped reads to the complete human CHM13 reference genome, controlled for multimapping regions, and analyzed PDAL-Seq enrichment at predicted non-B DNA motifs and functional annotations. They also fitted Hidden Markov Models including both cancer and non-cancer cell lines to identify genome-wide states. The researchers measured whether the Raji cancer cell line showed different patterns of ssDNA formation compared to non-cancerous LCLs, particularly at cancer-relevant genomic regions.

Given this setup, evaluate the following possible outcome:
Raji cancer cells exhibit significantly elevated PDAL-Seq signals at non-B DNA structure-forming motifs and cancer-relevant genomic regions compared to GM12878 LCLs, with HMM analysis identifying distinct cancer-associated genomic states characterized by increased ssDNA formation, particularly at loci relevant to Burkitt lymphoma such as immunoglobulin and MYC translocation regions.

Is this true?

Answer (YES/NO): NO